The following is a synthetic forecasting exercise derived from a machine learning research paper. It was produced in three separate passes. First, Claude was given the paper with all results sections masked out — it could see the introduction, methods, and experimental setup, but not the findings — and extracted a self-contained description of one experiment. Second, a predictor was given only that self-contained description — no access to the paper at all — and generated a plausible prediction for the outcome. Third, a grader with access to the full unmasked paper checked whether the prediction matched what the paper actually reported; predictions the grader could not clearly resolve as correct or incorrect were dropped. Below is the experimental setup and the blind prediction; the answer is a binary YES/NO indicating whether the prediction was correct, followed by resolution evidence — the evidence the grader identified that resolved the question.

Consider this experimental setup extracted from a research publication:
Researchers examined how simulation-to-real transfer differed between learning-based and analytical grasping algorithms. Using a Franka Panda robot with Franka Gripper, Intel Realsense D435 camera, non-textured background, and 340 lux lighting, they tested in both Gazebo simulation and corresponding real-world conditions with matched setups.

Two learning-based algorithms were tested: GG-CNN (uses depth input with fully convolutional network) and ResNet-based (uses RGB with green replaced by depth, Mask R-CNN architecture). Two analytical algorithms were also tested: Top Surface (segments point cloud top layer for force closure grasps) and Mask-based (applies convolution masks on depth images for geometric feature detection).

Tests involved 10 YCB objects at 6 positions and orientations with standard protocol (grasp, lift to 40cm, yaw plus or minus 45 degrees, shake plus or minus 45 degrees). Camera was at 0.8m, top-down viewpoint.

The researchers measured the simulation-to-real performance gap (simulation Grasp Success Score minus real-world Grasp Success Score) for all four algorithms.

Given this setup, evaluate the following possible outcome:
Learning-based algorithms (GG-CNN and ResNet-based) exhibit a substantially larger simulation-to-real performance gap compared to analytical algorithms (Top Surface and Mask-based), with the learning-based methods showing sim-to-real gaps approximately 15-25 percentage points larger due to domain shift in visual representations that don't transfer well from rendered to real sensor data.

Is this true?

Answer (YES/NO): YES